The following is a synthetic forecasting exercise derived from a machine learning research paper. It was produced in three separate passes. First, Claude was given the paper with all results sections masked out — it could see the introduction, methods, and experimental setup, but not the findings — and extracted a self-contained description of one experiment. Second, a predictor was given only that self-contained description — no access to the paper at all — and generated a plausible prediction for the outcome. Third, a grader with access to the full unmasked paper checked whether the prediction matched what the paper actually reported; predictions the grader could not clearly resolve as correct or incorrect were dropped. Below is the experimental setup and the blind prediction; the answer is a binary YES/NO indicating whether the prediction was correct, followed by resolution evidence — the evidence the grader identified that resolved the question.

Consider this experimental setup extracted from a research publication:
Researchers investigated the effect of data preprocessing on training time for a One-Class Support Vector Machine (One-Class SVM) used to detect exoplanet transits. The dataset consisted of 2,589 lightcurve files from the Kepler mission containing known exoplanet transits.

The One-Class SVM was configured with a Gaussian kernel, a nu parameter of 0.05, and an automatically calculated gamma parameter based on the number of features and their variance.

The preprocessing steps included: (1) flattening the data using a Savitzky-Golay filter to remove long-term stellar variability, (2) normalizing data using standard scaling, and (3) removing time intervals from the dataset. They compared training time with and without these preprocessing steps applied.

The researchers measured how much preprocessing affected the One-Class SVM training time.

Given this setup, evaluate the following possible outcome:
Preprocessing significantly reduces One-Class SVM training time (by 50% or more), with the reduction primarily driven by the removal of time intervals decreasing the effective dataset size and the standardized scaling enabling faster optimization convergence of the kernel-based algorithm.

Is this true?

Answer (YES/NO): NO